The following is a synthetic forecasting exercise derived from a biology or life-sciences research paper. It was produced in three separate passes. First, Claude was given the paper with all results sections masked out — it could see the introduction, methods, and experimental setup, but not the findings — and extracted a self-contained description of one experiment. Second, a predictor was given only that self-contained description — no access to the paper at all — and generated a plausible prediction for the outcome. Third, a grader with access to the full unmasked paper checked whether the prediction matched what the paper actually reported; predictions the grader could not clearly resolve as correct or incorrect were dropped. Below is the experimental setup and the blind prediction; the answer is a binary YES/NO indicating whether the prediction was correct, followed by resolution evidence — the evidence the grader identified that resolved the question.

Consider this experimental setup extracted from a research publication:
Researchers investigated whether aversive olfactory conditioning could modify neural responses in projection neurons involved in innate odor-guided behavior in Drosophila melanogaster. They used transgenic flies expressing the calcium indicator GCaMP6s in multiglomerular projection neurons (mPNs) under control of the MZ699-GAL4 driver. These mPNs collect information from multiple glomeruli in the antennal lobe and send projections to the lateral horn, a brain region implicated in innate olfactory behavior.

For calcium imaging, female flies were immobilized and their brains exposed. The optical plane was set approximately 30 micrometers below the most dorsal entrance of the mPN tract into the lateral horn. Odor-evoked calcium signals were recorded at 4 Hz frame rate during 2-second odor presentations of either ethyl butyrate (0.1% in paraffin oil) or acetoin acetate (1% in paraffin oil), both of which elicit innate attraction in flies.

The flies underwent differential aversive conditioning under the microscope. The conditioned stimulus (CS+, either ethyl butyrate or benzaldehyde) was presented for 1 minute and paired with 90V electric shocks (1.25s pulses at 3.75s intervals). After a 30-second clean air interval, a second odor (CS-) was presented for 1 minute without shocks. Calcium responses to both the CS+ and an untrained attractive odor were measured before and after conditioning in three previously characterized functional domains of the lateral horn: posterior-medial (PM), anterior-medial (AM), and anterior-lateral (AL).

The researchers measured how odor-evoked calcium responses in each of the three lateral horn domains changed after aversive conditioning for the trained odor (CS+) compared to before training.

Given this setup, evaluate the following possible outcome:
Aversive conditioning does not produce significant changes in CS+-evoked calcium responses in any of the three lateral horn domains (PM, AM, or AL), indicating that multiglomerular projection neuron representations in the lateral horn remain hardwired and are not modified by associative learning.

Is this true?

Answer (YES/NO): NO